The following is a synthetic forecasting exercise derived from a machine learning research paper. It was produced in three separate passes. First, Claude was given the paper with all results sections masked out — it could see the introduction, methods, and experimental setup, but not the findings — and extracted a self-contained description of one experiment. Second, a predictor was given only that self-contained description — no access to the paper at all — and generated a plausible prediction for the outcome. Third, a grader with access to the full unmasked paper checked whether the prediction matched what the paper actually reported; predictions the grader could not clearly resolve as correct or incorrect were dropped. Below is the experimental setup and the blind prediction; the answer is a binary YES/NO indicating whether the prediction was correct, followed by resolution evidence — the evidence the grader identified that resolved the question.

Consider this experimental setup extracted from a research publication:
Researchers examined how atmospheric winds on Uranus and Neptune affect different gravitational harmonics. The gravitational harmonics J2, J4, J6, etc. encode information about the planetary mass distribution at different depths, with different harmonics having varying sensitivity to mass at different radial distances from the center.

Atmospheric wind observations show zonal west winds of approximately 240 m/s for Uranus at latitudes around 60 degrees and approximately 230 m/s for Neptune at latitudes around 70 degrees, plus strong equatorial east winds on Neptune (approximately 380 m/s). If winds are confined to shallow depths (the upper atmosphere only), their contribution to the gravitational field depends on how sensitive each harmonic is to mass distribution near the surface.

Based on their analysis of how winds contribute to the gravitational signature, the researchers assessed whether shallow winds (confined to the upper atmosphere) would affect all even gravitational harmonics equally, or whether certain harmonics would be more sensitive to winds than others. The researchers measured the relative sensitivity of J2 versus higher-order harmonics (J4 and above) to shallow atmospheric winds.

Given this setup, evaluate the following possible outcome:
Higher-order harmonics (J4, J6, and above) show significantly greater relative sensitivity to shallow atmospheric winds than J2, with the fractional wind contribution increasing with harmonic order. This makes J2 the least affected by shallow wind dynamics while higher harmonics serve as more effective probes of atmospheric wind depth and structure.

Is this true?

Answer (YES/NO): YES